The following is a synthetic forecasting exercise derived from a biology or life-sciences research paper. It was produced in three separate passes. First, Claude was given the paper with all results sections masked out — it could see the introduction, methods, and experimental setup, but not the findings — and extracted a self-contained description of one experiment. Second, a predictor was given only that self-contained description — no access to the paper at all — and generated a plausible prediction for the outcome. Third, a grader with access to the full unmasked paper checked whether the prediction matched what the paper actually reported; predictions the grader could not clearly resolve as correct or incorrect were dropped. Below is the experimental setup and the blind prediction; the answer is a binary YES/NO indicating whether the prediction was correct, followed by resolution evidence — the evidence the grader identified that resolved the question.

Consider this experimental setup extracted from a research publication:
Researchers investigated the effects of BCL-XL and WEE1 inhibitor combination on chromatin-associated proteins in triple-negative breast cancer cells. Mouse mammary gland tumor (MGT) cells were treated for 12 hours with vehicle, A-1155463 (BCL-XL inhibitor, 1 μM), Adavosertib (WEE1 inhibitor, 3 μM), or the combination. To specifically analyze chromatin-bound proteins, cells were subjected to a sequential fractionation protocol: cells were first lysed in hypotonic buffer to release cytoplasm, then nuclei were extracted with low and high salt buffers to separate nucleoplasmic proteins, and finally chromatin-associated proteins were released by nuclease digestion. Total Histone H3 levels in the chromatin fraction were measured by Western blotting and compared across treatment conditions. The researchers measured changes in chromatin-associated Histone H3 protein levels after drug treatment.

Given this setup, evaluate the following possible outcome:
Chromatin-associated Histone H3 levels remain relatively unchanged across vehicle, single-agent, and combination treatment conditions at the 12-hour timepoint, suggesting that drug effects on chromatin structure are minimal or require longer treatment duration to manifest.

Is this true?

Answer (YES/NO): NO